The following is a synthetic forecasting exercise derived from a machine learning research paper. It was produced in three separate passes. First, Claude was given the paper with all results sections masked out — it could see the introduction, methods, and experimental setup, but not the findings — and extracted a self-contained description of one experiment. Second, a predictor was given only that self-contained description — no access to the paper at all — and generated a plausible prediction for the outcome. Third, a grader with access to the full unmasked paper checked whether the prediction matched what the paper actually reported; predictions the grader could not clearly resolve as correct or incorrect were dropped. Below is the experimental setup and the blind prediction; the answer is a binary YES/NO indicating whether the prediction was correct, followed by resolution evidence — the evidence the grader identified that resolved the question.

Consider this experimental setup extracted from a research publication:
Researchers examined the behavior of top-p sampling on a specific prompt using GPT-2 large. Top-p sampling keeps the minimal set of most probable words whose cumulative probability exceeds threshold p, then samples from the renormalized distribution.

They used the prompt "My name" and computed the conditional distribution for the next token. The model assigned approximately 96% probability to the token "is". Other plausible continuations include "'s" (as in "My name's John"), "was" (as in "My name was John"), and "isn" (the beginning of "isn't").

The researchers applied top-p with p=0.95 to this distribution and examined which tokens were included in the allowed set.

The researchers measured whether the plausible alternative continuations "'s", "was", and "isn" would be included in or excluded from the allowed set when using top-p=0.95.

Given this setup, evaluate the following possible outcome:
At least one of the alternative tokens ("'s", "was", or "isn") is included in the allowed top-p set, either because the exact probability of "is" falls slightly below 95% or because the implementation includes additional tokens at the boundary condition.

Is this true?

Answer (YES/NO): NO